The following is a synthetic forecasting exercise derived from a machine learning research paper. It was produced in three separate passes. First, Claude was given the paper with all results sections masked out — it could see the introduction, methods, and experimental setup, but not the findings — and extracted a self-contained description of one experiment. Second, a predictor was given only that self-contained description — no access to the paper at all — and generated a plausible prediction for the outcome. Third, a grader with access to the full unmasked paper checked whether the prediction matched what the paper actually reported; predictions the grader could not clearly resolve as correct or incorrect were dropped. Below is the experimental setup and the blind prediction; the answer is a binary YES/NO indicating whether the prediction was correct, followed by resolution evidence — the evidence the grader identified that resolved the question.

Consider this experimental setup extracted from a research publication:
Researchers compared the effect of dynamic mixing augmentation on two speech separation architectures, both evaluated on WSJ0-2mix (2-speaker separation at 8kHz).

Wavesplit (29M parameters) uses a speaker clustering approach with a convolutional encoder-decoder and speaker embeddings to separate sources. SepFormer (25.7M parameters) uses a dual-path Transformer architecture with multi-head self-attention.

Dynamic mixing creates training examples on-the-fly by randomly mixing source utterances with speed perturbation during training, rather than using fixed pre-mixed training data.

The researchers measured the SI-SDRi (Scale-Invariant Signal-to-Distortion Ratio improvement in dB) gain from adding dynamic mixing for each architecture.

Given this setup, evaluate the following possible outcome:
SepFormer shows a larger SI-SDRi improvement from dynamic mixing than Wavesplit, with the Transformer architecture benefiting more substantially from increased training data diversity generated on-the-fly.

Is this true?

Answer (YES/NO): YES